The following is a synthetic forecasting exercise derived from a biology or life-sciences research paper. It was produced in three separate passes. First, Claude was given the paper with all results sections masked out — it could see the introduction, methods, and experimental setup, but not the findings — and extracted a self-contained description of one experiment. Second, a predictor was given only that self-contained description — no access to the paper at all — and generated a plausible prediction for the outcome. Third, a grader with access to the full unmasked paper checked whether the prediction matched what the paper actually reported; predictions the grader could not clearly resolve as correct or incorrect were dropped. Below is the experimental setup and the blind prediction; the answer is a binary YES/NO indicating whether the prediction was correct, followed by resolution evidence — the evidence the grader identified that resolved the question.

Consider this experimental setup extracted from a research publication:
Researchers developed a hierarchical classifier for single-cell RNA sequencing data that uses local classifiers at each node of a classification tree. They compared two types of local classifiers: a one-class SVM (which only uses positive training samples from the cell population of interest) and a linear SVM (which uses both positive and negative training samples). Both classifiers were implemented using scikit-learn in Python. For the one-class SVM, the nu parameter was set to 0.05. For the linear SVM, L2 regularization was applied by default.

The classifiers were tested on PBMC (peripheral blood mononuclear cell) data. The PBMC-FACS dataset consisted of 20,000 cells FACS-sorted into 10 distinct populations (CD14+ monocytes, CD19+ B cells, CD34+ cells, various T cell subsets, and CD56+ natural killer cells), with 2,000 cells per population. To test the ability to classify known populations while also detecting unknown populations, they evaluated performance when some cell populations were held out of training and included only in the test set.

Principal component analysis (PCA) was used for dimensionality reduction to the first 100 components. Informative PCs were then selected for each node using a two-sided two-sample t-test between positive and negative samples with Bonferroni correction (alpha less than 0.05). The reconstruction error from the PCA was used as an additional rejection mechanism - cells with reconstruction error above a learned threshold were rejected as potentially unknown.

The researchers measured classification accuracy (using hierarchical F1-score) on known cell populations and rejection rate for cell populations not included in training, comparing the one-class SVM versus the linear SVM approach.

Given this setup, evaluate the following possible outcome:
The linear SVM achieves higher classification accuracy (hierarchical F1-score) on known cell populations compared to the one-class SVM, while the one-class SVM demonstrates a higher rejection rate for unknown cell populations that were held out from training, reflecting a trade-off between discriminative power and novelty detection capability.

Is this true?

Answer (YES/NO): YES